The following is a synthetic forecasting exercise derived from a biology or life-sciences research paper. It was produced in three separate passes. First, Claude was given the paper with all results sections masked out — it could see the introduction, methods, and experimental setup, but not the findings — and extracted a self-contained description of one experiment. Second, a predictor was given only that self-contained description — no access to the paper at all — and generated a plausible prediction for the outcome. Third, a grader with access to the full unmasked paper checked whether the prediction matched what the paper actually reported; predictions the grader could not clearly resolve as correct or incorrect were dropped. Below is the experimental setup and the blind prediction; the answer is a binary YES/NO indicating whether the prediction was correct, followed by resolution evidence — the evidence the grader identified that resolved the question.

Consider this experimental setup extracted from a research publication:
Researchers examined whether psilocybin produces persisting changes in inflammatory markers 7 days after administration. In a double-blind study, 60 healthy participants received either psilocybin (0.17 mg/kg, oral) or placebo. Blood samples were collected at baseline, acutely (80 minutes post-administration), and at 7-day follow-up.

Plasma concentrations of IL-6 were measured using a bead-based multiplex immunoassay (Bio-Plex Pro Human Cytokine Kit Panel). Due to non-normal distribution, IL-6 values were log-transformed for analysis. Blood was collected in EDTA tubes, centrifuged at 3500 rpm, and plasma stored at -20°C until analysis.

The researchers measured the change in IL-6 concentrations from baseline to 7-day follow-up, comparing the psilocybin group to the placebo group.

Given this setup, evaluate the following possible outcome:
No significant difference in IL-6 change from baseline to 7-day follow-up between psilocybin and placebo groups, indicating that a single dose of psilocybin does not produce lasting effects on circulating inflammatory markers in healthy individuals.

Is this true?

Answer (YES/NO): NO